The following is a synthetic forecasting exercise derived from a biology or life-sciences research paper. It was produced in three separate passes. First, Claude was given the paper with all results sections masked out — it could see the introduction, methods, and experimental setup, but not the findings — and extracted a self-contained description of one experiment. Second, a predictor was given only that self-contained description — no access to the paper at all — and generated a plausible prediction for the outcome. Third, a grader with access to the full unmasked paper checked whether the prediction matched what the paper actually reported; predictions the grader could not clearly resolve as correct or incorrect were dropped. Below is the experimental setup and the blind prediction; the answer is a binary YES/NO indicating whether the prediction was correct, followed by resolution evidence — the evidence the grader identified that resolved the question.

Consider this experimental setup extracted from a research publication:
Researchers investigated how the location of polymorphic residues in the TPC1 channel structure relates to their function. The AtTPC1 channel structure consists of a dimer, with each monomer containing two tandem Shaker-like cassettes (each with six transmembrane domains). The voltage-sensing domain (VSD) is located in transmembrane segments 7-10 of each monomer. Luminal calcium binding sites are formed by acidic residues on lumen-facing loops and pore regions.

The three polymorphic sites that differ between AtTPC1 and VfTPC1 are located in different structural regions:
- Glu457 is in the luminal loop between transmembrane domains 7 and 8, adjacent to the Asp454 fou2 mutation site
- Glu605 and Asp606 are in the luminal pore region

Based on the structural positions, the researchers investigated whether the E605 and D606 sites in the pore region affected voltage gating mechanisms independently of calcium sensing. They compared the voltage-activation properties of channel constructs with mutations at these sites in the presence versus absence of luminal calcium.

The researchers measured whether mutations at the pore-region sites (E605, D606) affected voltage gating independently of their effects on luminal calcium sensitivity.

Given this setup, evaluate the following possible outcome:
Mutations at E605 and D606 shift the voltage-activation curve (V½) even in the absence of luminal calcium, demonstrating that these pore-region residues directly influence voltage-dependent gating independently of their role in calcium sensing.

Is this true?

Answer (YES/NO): YES